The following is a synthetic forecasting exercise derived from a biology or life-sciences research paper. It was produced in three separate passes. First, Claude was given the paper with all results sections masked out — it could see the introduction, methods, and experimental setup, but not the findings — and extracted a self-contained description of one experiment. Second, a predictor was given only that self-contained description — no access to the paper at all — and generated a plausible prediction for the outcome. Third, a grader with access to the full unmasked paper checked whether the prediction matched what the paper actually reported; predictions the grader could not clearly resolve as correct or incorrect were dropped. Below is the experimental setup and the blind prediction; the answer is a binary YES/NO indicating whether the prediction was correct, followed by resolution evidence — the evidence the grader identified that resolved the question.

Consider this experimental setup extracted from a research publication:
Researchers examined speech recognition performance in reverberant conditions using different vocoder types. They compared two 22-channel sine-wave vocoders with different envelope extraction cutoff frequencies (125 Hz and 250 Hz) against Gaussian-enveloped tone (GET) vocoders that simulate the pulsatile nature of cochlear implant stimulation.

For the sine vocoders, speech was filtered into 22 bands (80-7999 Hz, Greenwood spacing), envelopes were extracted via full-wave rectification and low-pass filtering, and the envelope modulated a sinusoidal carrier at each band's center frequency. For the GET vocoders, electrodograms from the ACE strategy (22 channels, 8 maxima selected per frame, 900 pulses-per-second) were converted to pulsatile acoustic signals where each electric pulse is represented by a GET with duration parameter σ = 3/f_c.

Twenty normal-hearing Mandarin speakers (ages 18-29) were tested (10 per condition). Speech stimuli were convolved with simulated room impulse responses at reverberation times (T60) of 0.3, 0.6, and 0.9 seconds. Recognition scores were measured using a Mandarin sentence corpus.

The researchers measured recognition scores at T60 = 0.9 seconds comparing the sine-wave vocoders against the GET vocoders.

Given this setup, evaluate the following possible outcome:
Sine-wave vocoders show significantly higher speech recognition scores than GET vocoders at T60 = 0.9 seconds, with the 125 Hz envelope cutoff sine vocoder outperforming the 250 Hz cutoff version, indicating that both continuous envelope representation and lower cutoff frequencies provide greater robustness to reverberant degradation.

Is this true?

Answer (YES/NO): NO